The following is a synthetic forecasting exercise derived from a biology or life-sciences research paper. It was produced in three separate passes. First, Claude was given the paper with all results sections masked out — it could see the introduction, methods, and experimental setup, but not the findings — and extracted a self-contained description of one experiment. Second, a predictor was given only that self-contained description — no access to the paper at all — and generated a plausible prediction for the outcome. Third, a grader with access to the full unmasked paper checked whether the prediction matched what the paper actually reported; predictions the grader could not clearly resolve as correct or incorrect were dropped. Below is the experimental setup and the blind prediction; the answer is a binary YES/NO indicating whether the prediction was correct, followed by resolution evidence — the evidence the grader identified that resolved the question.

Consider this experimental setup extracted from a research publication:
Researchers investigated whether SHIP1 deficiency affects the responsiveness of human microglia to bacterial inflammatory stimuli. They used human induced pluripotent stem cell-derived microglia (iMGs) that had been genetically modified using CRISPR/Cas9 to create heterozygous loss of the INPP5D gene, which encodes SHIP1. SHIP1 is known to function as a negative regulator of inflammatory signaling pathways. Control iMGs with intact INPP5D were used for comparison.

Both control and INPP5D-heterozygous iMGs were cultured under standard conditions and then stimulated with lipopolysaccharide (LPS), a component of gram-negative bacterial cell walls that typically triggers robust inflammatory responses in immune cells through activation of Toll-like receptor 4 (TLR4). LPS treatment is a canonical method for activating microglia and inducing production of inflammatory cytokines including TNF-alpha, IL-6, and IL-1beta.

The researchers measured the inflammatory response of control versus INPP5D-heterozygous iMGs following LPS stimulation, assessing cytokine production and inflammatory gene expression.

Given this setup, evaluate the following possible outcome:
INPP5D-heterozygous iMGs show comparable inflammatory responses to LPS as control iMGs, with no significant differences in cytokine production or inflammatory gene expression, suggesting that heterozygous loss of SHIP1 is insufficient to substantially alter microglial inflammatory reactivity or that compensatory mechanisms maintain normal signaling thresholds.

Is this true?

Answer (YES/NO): NO